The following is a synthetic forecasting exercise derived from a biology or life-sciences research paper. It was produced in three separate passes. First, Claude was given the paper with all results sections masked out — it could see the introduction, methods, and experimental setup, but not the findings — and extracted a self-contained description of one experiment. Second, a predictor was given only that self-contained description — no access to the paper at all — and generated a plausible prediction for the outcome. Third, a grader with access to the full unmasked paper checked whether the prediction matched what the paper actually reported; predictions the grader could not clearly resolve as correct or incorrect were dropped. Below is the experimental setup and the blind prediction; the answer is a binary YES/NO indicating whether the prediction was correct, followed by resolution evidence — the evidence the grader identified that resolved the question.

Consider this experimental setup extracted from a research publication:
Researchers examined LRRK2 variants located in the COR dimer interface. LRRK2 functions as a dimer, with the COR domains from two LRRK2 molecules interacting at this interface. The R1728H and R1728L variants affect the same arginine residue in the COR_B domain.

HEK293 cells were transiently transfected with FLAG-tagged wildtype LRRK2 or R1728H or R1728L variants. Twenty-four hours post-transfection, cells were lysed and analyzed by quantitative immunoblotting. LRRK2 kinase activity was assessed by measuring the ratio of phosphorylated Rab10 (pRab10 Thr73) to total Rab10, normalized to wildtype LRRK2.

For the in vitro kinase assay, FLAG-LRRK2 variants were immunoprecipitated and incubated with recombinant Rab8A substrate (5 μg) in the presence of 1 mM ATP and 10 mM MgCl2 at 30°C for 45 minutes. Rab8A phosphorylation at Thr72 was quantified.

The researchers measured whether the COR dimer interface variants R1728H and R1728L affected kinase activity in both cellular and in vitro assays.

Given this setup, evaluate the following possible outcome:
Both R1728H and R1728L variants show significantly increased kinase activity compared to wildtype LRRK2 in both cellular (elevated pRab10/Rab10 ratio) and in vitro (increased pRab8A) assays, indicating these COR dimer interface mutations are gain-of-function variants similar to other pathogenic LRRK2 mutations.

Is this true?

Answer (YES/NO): YES